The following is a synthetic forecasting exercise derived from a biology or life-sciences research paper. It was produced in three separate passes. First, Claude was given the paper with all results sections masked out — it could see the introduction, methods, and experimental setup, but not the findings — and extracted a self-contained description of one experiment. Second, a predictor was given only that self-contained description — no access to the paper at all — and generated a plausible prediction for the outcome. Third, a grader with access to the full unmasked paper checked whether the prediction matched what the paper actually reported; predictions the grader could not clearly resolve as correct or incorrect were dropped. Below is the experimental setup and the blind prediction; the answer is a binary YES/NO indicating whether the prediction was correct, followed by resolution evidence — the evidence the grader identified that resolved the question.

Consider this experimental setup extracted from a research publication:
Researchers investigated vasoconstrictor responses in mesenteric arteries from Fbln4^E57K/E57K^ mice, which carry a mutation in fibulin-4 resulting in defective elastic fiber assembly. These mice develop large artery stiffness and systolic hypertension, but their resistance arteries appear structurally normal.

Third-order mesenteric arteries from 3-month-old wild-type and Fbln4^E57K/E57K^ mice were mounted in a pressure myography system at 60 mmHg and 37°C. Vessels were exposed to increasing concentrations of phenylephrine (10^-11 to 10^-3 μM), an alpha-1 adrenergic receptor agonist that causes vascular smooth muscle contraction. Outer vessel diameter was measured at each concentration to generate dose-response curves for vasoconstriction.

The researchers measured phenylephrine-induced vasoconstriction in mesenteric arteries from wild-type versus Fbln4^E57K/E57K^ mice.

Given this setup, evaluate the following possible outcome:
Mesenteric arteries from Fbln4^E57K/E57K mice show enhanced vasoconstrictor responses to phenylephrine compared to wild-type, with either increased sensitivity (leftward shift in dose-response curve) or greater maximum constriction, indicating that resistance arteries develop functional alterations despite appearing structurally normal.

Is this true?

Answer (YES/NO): NO